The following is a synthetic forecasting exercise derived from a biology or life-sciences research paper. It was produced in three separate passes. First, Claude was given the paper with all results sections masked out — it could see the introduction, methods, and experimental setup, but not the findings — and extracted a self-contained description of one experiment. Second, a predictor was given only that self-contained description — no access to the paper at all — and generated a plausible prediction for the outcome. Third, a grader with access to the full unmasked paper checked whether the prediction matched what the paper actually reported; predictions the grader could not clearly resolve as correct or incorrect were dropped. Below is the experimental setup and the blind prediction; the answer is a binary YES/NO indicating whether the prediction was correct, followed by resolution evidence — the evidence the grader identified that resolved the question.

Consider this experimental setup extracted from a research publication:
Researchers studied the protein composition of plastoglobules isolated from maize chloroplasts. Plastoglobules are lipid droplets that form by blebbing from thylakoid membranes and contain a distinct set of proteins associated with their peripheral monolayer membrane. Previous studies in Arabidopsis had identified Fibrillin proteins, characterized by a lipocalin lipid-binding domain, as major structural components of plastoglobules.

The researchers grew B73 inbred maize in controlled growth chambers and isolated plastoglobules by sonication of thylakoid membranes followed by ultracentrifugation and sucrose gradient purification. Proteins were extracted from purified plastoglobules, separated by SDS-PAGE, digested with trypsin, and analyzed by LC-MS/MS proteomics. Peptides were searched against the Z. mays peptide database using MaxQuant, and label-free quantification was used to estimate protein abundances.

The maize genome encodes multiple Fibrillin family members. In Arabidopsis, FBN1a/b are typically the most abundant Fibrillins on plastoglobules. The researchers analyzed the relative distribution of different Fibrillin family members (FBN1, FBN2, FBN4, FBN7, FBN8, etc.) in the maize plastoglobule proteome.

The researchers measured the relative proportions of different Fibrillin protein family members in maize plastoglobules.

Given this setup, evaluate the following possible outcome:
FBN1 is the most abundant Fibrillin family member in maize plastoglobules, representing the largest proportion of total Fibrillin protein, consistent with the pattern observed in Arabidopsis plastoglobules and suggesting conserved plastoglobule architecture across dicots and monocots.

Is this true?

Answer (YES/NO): NO